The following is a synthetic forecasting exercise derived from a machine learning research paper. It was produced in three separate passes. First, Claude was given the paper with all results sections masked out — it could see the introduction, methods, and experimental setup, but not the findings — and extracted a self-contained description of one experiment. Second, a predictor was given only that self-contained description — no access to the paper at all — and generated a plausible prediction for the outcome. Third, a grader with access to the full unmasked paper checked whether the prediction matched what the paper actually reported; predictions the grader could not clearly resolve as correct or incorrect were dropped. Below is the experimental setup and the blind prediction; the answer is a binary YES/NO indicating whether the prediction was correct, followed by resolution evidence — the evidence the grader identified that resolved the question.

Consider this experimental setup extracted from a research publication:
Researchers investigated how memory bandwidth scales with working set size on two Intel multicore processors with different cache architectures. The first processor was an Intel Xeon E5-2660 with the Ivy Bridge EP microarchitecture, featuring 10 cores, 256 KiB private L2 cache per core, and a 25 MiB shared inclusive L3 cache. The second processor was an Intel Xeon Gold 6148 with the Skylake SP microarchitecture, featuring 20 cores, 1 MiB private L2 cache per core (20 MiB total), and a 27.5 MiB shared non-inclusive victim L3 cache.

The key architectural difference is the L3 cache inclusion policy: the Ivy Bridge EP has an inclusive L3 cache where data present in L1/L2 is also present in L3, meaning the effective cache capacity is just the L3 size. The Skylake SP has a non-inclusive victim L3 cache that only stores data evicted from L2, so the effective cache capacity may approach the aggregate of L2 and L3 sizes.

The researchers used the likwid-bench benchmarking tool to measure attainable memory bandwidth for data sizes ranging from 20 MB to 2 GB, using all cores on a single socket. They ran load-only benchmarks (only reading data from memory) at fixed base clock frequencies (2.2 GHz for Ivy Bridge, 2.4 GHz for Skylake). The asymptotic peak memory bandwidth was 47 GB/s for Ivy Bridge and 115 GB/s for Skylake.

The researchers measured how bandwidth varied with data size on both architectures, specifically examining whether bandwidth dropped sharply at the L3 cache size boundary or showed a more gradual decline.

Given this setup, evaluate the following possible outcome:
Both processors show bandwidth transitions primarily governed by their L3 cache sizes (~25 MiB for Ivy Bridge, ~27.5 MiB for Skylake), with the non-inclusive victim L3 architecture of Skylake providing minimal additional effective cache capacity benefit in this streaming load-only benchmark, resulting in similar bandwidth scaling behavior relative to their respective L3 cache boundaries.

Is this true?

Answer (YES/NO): NO